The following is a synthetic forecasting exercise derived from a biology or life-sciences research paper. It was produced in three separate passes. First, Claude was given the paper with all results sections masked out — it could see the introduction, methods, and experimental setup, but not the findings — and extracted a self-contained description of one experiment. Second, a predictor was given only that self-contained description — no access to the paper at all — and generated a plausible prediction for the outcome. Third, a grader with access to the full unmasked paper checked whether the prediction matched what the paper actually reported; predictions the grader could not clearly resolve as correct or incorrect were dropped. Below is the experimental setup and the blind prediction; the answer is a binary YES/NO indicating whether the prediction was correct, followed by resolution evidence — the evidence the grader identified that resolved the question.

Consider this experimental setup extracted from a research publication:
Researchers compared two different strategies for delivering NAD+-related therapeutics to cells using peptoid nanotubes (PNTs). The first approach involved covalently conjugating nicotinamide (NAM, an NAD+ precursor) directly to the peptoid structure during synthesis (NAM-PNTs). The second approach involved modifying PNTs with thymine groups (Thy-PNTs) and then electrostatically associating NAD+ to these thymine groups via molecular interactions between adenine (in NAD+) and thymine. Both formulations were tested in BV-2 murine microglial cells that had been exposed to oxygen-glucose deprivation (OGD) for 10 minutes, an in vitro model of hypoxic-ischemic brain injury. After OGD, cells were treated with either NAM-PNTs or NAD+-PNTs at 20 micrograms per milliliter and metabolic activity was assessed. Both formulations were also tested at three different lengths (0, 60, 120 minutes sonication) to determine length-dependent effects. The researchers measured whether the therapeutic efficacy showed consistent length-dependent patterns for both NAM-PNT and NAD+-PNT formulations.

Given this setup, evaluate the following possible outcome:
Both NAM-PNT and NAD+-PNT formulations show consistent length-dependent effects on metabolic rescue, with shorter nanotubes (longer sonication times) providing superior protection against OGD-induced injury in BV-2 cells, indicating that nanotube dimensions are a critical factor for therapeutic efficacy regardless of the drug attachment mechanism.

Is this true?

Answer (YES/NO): NO